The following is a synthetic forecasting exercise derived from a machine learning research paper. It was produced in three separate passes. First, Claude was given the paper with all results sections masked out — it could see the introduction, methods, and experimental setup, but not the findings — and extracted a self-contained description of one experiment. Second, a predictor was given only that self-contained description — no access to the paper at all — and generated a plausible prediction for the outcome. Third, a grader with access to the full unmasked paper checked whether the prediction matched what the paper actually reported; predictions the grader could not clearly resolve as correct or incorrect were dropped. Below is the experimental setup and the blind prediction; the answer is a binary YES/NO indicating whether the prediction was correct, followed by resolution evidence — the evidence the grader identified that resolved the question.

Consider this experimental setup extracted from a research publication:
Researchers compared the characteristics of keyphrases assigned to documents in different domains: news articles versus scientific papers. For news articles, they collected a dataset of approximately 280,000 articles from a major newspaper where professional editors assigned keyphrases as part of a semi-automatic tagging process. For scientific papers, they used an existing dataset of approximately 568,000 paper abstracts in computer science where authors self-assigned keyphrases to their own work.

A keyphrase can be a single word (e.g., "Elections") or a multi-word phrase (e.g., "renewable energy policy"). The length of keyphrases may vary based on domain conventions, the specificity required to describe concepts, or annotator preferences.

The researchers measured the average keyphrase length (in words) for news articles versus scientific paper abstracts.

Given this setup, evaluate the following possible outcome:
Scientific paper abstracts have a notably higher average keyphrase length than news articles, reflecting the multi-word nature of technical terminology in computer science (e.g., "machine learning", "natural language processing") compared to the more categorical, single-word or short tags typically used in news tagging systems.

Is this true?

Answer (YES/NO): YES